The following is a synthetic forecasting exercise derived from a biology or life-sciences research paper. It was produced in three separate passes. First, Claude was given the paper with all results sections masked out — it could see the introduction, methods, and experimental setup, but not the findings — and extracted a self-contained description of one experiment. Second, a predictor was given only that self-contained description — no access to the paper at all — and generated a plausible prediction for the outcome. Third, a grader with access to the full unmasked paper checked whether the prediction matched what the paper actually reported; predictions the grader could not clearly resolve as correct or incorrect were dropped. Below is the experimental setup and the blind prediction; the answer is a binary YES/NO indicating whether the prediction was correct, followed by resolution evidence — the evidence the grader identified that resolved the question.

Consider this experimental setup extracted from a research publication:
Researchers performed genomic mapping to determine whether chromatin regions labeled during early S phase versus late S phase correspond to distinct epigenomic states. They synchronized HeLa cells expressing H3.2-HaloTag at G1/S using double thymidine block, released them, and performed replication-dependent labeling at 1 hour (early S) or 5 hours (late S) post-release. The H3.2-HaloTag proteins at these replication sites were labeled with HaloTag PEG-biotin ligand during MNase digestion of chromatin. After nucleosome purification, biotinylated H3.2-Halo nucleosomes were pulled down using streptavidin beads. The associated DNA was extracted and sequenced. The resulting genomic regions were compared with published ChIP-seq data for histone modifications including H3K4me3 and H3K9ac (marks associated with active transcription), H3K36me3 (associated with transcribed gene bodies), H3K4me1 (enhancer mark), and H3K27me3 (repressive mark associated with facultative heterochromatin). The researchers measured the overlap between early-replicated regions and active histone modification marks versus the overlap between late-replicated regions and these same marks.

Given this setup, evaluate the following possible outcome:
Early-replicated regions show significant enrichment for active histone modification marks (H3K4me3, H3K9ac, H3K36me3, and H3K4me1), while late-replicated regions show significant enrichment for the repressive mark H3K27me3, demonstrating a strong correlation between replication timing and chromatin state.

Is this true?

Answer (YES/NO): YES